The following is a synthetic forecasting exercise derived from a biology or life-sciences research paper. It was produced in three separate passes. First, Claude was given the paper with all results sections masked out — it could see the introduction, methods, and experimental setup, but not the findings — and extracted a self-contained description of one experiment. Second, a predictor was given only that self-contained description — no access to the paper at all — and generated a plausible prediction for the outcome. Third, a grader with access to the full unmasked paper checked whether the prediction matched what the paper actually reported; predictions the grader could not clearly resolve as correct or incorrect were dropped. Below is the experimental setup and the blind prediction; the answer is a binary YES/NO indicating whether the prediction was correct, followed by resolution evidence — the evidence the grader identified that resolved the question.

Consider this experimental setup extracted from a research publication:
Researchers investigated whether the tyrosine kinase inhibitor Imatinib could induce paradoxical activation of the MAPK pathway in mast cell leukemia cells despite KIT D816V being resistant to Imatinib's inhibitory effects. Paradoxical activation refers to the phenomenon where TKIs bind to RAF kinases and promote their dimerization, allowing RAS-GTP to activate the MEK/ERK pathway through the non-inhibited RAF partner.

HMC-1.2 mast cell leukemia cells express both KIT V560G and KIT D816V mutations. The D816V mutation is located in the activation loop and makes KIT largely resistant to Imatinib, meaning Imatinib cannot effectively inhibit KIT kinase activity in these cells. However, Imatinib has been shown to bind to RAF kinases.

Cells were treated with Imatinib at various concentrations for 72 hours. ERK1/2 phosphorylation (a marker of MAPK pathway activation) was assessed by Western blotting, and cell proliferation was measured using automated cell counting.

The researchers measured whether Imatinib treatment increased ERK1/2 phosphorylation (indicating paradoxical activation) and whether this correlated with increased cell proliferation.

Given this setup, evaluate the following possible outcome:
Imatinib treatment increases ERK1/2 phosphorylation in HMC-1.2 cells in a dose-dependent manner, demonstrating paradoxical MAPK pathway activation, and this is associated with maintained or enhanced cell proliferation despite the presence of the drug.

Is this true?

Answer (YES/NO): NO